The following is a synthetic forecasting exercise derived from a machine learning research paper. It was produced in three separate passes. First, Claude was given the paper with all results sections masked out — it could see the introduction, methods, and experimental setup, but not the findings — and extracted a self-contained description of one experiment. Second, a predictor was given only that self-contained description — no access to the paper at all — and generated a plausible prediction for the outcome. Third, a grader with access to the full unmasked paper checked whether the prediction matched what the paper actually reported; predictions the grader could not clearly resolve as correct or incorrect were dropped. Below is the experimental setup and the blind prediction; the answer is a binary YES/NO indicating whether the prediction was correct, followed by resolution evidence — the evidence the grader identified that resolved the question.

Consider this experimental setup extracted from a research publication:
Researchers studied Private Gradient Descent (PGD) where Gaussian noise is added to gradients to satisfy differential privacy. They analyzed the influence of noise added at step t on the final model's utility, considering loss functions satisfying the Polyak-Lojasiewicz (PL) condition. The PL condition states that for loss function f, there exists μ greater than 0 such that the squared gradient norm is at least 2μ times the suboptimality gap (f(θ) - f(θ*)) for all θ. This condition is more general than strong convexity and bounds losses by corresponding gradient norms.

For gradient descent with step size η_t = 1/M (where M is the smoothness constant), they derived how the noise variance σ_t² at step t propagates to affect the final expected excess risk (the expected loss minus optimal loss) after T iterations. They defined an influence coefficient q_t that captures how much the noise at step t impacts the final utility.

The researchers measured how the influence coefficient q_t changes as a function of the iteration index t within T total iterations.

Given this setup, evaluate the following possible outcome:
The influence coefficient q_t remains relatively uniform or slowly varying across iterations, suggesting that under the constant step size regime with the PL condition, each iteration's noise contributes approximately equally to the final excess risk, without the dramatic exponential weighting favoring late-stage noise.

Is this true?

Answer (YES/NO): NO